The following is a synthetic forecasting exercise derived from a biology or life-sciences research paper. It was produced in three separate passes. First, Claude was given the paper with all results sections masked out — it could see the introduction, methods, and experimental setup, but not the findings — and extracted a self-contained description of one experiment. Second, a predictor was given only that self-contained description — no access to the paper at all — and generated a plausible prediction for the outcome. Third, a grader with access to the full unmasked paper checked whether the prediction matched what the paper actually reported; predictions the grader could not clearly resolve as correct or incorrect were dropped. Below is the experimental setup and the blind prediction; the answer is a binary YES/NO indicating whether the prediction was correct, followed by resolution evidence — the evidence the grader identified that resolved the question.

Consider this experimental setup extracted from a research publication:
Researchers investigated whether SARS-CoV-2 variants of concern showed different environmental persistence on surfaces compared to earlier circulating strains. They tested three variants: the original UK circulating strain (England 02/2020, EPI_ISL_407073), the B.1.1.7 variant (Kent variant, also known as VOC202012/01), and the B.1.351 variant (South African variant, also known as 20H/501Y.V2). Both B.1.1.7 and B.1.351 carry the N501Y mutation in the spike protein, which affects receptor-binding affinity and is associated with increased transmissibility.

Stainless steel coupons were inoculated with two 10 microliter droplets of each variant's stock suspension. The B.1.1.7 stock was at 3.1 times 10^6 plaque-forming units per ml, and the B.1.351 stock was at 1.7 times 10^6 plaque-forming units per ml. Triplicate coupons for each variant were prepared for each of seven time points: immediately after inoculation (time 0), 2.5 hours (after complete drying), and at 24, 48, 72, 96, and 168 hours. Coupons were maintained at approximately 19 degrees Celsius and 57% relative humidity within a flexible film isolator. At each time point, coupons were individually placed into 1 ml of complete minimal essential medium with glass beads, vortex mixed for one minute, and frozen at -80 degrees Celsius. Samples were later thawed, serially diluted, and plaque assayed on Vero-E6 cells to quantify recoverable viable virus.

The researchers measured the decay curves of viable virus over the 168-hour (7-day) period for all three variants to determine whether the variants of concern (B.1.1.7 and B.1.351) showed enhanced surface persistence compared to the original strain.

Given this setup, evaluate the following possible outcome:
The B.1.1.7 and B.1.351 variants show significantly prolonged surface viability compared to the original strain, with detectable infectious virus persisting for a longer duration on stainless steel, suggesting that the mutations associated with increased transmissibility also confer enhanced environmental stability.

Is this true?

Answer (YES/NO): NO